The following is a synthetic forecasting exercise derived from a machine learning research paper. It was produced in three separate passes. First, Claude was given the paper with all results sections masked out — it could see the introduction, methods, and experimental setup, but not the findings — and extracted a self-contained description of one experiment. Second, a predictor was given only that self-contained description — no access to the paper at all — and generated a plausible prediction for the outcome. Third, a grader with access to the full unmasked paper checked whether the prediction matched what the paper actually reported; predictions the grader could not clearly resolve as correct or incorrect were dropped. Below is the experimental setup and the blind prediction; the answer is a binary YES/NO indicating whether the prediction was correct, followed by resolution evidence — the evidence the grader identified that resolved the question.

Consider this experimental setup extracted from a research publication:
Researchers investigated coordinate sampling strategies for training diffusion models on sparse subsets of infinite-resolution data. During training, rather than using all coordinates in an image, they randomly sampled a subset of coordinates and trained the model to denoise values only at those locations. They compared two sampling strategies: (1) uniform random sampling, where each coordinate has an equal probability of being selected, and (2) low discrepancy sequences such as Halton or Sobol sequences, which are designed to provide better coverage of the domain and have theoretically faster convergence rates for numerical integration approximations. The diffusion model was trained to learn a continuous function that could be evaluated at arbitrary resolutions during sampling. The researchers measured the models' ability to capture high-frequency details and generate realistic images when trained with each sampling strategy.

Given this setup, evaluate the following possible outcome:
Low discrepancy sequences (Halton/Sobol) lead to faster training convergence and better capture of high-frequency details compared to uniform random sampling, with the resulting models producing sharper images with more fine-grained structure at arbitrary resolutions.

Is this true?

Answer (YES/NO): NO